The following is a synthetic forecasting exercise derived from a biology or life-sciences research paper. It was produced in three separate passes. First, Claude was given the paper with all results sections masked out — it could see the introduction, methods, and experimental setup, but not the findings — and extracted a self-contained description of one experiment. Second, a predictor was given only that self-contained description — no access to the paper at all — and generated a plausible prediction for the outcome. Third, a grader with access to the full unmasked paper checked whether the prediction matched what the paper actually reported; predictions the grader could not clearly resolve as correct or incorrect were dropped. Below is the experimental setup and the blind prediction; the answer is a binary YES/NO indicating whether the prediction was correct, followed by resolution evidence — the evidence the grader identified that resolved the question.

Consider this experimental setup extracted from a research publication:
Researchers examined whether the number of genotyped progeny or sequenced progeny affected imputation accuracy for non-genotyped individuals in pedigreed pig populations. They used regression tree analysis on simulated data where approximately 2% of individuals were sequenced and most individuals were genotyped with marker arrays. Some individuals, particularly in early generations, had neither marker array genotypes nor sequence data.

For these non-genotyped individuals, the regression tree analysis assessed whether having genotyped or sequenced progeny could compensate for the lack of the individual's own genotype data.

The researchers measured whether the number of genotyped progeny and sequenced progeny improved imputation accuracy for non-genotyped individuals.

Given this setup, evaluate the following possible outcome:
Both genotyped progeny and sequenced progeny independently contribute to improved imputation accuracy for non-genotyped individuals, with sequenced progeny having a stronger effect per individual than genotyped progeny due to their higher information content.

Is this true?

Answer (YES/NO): NO